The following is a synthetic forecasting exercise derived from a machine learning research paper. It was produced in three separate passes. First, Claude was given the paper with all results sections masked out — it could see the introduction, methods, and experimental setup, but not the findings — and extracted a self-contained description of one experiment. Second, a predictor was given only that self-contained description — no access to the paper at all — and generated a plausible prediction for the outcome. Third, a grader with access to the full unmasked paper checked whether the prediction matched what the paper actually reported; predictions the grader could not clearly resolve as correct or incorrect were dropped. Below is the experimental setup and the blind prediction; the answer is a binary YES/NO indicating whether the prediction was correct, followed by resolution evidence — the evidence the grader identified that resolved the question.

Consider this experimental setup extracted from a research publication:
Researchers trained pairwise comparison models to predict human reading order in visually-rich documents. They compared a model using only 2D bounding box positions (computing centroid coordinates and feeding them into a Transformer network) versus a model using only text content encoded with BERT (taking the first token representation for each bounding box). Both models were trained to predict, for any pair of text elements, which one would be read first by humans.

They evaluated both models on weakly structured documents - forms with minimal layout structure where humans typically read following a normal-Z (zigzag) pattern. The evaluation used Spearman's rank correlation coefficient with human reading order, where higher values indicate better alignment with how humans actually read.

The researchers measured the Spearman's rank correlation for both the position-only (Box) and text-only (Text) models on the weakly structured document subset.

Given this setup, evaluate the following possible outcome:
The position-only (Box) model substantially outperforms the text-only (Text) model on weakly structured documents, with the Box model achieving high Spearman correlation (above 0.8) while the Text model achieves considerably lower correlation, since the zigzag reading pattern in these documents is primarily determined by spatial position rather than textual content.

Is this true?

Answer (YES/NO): NO